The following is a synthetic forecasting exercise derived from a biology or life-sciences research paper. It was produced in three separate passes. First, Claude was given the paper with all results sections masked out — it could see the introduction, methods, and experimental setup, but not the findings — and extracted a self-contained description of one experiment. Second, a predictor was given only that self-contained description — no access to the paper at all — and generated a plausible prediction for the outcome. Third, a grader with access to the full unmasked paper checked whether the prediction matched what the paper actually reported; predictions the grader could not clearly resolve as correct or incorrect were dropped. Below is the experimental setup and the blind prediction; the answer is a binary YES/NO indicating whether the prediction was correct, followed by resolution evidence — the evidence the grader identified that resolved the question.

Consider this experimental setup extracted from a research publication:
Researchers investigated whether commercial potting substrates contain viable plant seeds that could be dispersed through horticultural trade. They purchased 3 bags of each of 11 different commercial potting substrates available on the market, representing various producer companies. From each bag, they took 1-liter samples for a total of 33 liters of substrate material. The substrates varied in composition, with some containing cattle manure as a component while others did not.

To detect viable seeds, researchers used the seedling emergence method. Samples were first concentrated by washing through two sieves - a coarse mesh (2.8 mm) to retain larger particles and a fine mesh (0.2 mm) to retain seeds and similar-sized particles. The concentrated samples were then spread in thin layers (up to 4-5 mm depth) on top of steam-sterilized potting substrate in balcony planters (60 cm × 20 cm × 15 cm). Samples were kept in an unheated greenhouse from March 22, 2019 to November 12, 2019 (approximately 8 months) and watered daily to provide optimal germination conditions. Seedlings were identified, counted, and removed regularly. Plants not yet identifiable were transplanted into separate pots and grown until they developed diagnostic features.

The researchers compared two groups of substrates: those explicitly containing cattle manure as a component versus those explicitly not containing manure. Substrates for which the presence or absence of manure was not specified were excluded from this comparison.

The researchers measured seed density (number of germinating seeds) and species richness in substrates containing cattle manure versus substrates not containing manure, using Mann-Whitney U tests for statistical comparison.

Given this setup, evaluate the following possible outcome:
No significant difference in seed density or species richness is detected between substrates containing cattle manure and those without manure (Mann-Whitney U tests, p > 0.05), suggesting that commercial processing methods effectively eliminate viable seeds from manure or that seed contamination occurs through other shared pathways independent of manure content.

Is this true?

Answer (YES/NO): NO